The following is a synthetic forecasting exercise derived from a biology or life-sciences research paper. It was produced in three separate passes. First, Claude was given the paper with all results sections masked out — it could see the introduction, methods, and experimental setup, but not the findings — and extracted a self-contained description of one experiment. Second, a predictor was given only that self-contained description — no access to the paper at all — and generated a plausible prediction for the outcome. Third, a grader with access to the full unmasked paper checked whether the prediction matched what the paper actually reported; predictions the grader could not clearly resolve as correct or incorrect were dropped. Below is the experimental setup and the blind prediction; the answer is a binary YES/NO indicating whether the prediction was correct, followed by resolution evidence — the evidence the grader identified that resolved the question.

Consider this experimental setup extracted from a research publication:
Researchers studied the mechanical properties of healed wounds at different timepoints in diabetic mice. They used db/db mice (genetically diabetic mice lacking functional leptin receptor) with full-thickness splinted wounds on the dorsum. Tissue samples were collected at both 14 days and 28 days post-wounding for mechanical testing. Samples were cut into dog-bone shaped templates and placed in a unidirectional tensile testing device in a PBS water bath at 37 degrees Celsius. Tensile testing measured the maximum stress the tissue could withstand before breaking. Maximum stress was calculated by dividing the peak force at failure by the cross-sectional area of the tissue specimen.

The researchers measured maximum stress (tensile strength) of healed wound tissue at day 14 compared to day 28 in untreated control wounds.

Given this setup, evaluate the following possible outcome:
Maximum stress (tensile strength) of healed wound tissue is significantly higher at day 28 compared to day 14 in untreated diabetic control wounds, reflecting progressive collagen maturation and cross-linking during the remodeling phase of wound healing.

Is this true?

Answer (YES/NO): NO